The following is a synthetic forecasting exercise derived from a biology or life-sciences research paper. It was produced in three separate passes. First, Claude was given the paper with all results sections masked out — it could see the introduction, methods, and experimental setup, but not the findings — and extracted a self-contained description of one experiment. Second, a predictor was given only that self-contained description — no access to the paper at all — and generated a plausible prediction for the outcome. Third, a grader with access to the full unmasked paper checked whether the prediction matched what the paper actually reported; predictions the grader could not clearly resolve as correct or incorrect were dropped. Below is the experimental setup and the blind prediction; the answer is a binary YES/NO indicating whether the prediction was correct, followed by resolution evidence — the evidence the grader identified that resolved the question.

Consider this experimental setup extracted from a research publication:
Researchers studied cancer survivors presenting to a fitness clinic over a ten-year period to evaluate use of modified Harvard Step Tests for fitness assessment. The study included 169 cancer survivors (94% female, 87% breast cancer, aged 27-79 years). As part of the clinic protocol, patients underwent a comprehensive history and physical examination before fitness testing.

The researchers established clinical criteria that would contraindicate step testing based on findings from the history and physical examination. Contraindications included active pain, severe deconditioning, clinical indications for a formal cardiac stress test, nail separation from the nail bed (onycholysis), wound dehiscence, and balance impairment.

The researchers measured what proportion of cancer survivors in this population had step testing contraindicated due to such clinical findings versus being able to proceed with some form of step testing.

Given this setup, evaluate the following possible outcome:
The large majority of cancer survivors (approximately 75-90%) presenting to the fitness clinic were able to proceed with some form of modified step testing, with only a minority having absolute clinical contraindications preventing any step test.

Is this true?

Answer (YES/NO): YES